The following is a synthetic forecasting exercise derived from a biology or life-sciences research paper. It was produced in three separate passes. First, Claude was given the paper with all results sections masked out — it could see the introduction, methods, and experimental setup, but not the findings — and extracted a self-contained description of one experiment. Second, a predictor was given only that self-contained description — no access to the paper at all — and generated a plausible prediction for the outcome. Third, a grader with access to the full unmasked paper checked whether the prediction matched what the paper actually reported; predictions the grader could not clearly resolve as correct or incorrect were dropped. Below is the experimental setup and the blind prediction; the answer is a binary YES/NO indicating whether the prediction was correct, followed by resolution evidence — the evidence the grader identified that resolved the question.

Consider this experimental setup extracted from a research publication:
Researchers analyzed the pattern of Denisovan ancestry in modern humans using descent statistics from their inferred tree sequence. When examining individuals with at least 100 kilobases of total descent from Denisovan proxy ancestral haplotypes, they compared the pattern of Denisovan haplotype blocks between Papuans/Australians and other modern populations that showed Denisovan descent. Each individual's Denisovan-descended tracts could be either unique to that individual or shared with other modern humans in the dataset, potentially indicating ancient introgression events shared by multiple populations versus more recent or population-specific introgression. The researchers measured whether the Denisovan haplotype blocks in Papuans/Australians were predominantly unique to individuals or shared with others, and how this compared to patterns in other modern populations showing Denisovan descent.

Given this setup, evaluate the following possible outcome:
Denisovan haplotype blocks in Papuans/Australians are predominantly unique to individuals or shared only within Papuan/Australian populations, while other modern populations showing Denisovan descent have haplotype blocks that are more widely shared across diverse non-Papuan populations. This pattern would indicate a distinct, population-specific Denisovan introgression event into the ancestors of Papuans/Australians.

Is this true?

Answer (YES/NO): YES